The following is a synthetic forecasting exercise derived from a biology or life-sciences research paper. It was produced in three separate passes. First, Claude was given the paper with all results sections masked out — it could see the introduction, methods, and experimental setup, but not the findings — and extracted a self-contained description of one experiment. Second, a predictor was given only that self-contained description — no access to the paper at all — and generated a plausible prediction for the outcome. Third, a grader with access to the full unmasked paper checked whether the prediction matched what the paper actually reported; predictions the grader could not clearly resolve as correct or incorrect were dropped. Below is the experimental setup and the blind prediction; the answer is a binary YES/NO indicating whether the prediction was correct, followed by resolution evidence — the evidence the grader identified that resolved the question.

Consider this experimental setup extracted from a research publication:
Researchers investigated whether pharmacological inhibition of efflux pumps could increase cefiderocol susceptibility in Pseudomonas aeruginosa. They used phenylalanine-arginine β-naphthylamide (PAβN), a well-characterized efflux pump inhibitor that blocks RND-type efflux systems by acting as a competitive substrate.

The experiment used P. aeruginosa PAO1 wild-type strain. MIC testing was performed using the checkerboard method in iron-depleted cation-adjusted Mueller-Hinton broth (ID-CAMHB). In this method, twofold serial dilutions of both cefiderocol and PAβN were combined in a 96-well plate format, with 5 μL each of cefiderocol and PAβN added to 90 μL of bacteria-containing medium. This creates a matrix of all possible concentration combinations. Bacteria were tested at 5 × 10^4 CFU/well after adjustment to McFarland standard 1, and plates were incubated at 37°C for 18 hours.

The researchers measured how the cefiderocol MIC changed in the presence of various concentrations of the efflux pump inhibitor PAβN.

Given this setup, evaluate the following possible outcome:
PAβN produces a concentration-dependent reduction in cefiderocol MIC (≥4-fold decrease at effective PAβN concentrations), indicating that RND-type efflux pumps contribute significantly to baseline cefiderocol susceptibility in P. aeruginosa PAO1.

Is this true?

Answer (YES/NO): YES